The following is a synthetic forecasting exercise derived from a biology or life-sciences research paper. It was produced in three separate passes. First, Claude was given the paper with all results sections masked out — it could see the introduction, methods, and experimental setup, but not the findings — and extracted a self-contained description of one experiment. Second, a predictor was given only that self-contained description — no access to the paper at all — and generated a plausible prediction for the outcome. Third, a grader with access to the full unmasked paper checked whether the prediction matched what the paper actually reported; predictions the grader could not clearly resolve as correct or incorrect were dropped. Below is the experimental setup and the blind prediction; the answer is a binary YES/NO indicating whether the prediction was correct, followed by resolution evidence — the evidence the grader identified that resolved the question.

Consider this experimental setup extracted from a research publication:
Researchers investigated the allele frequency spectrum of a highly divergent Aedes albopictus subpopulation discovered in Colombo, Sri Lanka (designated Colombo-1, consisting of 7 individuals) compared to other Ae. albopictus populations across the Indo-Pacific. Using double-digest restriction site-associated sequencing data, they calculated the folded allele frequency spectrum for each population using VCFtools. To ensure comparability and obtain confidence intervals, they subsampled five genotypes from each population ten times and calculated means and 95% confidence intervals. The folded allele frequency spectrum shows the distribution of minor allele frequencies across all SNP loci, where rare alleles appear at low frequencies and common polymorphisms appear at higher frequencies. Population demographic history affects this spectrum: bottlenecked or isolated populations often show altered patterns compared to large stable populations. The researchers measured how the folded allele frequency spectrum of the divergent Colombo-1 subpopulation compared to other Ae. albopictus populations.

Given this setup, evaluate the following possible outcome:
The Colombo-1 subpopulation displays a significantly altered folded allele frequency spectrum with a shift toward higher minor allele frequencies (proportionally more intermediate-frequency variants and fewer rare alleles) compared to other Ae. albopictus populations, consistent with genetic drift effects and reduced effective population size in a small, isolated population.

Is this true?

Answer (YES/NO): YES